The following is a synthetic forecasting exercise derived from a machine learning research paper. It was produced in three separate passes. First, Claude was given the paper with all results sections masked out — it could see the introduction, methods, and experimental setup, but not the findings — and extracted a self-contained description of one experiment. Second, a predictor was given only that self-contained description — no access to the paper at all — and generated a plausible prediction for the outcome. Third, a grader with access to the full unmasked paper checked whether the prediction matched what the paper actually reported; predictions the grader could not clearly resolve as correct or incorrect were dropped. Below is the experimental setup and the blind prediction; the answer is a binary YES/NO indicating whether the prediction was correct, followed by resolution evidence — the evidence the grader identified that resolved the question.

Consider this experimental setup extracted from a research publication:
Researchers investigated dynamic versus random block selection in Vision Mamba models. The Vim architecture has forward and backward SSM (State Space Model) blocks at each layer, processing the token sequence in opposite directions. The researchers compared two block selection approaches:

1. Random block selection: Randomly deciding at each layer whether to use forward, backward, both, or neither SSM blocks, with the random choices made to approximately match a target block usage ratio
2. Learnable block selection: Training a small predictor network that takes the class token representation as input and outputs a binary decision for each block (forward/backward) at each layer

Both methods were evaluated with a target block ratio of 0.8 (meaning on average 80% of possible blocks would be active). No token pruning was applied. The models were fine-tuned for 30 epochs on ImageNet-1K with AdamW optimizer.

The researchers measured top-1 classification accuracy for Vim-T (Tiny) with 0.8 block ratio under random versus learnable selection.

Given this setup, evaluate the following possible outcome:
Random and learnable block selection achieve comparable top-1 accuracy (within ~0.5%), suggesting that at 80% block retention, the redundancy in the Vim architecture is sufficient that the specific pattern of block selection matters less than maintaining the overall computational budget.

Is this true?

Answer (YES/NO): NO